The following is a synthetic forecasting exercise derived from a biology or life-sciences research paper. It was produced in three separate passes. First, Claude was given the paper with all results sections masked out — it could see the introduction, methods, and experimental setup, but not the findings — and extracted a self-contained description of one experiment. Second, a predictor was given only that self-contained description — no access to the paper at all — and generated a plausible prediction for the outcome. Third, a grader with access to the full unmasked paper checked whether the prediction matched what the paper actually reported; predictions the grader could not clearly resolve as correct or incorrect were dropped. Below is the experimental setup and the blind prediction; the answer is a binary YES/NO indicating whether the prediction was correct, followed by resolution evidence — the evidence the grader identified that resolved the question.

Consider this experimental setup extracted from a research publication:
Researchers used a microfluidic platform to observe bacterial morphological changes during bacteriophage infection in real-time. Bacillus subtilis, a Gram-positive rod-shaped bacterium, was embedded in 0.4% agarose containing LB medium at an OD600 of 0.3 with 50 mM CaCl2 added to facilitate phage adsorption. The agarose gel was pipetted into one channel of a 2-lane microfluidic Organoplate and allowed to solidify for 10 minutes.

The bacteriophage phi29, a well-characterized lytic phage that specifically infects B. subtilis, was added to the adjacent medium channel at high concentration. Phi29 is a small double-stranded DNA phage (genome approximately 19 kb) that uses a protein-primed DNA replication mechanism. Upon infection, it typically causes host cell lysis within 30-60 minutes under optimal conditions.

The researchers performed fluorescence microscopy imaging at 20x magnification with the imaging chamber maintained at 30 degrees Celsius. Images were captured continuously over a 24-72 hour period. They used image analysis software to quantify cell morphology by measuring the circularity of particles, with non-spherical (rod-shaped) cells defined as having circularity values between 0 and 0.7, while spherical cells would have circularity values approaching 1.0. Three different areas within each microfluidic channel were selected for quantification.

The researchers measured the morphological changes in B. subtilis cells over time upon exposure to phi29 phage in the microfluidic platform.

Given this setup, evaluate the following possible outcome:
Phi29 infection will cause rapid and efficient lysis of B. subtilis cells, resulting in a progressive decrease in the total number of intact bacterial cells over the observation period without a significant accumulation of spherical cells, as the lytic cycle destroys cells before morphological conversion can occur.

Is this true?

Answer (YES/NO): NO